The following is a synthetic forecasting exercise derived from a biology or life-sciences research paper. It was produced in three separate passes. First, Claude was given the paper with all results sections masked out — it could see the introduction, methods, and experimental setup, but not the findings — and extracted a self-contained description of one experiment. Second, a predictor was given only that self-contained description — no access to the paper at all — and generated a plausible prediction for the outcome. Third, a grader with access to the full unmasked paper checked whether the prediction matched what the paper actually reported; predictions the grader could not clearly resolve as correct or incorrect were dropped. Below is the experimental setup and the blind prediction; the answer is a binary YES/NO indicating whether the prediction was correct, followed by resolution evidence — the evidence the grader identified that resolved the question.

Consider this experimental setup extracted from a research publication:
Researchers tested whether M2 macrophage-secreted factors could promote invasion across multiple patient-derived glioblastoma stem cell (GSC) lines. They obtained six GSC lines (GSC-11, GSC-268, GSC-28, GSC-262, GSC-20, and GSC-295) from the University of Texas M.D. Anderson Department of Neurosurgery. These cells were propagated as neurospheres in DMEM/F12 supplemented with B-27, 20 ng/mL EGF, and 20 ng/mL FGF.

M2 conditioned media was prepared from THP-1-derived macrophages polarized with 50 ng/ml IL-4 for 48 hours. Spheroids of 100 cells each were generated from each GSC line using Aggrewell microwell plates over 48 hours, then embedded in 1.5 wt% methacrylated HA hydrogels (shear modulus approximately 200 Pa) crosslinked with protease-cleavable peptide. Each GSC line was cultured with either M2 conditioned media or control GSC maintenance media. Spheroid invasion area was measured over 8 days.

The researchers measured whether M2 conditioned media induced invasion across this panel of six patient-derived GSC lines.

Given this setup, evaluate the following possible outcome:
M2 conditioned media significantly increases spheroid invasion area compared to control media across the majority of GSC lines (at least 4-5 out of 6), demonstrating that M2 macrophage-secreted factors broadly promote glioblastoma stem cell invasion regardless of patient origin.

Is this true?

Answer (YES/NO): YES